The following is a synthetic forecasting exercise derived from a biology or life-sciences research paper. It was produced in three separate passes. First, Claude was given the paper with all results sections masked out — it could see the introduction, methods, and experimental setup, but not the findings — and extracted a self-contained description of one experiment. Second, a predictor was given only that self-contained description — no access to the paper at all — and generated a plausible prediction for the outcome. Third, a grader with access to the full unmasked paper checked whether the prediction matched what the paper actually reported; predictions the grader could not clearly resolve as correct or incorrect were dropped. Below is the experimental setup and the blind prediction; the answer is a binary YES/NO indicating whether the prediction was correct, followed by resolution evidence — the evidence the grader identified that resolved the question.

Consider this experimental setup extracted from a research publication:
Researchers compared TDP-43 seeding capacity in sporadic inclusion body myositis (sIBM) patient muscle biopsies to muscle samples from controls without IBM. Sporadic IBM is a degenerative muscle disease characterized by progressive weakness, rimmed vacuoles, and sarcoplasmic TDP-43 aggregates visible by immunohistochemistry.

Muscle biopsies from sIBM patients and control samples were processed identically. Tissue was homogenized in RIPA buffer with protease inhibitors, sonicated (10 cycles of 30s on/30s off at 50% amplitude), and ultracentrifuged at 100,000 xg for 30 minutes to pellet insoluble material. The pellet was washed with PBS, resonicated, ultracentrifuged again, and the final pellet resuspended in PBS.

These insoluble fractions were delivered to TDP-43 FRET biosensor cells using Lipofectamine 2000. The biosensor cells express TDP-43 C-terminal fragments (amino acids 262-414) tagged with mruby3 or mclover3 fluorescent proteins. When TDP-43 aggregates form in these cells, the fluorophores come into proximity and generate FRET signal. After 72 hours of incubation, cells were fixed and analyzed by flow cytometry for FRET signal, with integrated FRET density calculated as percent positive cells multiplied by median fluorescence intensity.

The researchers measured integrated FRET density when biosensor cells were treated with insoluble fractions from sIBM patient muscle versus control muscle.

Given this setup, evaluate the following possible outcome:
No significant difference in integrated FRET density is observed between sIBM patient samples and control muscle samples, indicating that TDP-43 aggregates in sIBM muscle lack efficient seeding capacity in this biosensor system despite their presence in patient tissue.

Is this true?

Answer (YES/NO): NO